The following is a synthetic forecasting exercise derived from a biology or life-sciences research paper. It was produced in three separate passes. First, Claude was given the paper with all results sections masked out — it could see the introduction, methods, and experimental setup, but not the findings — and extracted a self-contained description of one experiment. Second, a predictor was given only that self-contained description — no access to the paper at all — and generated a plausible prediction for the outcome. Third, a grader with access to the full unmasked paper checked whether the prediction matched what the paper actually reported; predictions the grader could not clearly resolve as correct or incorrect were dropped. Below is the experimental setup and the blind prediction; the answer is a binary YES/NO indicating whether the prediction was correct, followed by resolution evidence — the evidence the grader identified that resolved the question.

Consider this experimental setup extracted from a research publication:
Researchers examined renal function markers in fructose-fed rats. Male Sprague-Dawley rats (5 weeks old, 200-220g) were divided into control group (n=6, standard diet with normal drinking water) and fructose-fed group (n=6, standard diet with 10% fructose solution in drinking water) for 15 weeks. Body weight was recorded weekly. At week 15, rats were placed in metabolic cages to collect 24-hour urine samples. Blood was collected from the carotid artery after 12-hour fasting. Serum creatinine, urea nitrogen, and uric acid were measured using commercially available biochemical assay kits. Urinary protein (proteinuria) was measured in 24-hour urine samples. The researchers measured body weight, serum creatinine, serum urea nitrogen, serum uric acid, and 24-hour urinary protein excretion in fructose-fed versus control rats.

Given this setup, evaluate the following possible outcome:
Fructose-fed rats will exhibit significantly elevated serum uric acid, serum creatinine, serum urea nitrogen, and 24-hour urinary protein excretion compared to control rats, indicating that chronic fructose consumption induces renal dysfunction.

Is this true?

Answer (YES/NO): YES